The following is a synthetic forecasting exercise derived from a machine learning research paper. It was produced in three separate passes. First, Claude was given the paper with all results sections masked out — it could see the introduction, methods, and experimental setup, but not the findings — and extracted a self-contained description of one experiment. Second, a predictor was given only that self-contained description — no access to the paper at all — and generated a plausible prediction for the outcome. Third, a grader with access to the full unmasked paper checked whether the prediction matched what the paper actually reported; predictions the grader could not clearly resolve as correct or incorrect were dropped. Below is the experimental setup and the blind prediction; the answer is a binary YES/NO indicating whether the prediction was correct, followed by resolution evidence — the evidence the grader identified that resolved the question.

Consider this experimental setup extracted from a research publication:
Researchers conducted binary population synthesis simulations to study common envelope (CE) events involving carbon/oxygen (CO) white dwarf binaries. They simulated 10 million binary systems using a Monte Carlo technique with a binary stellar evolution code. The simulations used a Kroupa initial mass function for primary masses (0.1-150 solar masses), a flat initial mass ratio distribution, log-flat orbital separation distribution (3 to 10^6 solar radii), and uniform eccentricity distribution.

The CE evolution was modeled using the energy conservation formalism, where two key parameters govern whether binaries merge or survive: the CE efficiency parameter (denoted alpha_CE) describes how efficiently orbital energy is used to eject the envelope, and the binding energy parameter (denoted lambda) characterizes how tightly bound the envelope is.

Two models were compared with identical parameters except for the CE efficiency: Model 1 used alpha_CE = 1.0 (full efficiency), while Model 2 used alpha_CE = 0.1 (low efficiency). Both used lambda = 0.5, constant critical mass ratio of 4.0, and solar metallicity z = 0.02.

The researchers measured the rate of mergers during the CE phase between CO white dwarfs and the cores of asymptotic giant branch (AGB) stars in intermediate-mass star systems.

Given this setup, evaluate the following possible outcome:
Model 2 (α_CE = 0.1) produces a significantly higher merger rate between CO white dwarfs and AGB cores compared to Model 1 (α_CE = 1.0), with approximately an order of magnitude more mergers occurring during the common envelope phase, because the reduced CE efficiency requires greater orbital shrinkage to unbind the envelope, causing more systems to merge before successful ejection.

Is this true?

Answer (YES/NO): NO